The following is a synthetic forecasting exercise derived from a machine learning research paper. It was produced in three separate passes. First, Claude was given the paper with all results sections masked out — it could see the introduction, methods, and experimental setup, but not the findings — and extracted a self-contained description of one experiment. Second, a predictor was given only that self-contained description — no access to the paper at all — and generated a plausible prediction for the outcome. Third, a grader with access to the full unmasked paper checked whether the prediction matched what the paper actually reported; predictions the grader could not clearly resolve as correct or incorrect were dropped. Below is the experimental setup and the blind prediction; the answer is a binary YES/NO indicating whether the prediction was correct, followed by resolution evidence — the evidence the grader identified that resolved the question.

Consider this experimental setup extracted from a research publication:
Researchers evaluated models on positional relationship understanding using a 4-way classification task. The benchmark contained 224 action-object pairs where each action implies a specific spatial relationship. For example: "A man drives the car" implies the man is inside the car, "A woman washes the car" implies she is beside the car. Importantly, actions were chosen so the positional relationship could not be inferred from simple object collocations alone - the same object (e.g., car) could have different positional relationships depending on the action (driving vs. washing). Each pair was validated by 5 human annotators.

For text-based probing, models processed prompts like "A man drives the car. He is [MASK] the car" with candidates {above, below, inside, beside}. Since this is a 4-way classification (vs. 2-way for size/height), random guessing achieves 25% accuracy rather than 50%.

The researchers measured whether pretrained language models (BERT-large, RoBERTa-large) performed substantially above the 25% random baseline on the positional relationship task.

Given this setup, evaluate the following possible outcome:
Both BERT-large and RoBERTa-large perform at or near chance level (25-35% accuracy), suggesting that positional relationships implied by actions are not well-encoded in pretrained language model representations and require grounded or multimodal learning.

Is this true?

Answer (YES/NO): YES